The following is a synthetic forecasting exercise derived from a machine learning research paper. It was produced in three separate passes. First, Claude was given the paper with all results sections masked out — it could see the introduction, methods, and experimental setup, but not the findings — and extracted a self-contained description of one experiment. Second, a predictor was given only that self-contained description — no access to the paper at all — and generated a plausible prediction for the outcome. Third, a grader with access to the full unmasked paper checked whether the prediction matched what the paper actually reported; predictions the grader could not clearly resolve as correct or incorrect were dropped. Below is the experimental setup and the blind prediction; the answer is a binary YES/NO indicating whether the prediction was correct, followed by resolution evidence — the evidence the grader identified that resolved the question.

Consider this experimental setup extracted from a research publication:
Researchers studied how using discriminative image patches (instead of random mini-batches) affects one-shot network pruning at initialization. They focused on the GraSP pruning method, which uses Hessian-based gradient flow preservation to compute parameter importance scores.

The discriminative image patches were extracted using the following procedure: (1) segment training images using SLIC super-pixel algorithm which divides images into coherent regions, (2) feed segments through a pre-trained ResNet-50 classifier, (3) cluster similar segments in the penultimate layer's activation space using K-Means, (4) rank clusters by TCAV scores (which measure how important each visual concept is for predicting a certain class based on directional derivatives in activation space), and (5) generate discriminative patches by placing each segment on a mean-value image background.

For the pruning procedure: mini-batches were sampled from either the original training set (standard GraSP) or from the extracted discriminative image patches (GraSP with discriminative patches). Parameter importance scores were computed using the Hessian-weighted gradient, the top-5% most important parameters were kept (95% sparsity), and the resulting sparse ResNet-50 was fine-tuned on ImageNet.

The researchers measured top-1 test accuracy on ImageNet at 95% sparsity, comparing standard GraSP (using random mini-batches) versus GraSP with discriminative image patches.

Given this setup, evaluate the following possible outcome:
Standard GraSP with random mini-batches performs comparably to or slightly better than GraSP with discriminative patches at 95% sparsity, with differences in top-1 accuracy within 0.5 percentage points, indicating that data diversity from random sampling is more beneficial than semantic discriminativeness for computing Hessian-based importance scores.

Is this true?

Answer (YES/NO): NO